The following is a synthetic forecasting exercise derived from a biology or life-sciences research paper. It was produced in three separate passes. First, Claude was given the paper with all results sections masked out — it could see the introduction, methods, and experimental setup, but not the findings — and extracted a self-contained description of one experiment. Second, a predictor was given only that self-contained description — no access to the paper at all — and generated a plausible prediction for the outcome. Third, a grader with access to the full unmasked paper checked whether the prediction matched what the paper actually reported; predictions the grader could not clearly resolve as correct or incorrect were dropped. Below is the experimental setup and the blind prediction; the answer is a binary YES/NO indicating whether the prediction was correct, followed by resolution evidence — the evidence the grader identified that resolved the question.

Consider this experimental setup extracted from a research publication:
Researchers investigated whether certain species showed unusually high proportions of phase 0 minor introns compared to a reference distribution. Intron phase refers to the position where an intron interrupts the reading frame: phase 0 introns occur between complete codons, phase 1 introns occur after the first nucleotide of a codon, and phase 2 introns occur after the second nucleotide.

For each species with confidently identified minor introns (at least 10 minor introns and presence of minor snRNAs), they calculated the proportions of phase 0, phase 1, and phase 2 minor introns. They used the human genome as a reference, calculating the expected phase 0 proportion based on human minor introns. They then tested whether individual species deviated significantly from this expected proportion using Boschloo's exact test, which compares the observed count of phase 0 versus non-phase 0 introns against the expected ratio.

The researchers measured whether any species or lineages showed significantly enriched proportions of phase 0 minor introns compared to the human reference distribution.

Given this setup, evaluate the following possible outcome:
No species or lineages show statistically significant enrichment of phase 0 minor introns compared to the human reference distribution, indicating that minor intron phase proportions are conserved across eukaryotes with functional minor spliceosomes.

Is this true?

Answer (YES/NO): NO